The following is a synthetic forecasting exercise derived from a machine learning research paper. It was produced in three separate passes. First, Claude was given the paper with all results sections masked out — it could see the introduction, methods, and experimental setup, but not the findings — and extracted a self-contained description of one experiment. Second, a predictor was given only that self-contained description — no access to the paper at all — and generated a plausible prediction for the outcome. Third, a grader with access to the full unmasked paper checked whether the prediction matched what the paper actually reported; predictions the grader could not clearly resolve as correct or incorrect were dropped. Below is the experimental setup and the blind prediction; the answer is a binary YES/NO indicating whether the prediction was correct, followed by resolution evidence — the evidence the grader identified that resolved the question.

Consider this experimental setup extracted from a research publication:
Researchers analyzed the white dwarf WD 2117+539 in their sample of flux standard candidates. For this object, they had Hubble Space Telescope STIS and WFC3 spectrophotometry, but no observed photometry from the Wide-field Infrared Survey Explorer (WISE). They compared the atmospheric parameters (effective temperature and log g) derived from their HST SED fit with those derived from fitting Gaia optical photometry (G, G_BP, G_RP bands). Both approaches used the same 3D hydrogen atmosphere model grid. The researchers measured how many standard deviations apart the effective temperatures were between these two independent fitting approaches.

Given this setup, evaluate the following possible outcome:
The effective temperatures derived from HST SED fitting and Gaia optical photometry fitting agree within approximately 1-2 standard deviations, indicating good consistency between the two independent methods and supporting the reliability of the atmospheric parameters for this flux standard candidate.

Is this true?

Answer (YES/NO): NO